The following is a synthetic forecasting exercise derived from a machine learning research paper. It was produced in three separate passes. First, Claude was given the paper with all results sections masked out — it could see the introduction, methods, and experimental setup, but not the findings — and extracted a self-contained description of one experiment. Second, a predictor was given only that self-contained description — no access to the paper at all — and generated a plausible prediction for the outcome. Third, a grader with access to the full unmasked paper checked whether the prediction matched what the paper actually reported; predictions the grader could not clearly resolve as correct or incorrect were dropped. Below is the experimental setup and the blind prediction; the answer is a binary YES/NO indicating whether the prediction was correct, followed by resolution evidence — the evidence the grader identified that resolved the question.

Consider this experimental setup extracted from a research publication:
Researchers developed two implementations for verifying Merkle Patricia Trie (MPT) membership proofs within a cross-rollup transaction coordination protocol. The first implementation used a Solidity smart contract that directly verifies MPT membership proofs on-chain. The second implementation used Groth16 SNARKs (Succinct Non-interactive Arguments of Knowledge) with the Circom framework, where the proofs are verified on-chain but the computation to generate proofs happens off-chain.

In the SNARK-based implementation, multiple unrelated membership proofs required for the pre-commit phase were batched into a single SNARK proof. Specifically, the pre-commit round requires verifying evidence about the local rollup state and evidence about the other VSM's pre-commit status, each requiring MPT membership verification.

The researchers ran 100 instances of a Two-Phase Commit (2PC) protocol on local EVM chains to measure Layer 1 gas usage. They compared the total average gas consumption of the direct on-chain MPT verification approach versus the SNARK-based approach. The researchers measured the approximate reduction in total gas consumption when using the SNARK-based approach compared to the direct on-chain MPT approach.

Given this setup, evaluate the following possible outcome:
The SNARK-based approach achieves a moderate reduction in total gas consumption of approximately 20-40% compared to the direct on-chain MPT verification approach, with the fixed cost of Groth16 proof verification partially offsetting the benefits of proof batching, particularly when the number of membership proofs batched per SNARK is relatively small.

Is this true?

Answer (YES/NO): NO